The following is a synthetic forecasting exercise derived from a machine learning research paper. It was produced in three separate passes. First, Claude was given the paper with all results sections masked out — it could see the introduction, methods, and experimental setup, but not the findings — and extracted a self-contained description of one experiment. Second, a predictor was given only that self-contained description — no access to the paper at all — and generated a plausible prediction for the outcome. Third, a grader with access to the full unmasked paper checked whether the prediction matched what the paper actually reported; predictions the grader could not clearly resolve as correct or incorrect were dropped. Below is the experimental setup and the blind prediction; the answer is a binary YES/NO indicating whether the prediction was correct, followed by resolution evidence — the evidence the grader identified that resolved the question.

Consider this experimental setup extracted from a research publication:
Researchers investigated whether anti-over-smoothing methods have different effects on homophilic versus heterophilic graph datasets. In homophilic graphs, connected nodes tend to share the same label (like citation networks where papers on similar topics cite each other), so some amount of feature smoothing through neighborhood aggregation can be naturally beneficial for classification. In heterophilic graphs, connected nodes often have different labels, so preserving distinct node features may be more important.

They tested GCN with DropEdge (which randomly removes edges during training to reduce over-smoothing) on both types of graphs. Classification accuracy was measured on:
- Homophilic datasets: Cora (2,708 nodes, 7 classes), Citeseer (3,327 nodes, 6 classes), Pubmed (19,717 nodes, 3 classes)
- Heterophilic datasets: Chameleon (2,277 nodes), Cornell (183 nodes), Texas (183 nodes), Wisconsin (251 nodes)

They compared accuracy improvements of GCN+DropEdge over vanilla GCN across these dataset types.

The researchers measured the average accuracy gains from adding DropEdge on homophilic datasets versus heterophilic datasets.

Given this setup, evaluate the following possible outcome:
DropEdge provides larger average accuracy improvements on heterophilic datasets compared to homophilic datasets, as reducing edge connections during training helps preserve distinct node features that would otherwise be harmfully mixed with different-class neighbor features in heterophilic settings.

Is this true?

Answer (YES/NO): YES